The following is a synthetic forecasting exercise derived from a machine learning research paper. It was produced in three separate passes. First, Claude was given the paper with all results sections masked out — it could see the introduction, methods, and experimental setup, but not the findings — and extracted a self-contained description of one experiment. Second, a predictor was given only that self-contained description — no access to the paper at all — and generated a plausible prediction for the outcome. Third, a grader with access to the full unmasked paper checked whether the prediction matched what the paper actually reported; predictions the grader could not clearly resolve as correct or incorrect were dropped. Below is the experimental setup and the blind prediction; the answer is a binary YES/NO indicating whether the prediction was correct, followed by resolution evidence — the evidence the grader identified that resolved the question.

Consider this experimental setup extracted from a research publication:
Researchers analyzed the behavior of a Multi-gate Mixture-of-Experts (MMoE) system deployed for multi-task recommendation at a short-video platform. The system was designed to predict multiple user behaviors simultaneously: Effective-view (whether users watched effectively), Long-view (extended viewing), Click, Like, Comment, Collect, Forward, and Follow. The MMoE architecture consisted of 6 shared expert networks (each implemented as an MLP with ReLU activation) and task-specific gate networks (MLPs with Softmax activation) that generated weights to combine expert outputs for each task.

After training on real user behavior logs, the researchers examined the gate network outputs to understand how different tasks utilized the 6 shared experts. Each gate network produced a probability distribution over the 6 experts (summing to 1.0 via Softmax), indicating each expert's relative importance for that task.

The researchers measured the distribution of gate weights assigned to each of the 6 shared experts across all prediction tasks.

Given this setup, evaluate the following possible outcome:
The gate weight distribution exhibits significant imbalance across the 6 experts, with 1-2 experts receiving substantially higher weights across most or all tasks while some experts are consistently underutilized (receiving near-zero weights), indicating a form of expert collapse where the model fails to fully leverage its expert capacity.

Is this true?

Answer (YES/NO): YES